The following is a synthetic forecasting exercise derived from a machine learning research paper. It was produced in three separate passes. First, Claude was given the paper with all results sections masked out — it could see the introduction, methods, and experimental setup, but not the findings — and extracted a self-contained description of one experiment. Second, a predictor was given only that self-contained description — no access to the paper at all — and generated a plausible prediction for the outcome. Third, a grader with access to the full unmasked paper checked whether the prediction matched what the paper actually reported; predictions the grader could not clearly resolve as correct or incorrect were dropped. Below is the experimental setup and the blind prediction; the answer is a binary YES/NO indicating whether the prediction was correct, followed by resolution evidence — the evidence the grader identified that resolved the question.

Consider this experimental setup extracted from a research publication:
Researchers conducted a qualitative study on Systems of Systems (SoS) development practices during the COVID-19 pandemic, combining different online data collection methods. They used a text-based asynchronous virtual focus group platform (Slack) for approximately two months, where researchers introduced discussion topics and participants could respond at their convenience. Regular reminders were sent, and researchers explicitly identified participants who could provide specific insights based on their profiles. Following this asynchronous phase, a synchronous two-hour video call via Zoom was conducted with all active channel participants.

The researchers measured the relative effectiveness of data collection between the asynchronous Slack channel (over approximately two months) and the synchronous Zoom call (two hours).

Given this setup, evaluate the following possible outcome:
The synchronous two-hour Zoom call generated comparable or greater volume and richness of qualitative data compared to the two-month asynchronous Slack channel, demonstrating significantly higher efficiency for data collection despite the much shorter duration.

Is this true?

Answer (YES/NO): YES